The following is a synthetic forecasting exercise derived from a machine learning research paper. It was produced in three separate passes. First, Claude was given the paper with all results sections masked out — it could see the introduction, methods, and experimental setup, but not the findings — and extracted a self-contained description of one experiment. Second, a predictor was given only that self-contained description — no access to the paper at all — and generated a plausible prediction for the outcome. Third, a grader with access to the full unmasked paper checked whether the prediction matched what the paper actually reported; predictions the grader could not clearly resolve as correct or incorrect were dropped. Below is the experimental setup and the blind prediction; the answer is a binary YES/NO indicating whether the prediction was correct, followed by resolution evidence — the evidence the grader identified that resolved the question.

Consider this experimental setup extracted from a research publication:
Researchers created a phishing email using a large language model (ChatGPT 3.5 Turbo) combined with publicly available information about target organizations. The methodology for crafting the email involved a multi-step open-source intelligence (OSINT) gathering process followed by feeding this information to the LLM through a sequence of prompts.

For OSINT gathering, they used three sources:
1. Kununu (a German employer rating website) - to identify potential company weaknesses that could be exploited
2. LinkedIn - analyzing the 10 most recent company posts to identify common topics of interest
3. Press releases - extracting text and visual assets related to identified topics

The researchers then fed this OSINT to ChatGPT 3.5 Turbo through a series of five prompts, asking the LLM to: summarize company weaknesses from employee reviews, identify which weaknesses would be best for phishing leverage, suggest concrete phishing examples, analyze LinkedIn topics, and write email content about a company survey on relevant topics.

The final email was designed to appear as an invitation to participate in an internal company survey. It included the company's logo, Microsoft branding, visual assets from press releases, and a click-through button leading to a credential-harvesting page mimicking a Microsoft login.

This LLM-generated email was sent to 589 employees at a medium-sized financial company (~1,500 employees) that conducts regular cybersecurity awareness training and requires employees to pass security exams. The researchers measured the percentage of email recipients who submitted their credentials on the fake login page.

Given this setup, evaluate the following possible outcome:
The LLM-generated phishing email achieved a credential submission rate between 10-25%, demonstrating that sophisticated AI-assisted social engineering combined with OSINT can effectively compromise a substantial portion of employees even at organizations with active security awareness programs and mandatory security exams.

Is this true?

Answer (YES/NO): YES